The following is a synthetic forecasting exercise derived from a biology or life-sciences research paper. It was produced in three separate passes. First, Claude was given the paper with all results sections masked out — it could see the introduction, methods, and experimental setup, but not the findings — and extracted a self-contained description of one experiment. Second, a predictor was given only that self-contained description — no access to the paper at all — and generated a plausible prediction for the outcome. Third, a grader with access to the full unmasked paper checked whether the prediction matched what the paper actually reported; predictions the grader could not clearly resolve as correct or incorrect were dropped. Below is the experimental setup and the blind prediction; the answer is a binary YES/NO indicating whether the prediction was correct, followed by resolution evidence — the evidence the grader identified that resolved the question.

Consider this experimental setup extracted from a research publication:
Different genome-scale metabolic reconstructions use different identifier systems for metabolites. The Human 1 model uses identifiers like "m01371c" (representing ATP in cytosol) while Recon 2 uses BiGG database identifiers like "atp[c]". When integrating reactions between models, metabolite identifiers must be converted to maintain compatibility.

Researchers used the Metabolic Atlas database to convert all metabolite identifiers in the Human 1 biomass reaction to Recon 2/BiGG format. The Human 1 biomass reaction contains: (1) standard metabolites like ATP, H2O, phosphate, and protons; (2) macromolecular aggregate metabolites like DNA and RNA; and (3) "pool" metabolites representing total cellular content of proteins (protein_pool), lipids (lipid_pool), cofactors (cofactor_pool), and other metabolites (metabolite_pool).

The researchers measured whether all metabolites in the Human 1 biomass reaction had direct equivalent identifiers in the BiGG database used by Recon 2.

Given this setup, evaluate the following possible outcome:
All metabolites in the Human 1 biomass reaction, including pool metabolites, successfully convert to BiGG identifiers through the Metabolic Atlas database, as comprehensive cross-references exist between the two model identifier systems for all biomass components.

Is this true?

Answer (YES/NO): NO